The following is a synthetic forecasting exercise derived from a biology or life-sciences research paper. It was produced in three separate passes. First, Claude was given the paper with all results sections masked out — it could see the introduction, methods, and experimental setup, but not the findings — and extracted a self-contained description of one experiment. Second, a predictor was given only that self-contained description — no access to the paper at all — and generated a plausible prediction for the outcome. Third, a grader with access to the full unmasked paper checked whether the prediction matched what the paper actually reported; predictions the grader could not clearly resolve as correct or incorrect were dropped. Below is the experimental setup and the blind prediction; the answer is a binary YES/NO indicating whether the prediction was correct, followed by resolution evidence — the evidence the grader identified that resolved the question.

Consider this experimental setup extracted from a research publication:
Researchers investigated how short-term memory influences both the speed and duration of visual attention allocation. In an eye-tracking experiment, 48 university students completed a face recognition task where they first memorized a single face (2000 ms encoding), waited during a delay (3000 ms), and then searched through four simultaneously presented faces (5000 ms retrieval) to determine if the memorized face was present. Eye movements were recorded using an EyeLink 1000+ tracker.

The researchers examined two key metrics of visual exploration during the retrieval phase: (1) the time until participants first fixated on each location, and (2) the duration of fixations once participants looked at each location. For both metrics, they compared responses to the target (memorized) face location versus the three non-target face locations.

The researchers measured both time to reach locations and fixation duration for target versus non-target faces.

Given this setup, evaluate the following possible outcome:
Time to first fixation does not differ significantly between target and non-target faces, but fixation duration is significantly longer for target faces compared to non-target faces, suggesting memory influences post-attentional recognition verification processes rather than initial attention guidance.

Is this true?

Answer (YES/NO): NO